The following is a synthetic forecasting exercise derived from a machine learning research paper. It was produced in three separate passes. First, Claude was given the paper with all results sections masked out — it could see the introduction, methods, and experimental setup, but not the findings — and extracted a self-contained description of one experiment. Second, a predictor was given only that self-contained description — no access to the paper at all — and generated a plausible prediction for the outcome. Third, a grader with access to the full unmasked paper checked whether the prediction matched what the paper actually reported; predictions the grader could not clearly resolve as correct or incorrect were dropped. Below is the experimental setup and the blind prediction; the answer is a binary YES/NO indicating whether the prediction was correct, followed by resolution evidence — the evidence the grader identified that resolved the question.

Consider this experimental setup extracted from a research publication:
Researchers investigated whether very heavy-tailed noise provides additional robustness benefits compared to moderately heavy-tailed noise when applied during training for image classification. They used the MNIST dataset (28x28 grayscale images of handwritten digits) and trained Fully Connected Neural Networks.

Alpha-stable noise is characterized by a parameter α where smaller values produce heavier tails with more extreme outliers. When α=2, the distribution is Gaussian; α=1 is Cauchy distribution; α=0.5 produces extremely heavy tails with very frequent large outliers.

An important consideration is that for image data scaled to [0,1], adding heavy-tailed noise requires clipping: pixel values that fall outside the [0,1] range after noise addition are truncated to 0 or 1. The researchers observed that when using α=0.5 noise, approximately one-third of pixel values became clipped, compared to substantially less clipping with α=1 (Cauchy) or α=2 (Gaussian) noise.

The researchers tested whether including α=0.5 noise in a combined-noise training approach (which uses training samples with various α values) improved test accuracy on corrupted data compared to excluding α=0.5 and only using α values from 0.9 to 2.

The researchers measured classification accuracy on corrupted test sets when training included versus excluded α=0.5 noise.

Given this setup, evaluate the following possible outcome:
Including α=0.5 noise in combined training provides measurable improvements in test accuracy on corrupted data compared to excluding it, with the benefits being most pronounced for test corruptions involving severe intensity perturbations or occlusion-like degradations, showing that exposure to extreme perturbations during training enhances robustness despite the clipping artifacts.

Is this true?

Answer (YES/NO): NO